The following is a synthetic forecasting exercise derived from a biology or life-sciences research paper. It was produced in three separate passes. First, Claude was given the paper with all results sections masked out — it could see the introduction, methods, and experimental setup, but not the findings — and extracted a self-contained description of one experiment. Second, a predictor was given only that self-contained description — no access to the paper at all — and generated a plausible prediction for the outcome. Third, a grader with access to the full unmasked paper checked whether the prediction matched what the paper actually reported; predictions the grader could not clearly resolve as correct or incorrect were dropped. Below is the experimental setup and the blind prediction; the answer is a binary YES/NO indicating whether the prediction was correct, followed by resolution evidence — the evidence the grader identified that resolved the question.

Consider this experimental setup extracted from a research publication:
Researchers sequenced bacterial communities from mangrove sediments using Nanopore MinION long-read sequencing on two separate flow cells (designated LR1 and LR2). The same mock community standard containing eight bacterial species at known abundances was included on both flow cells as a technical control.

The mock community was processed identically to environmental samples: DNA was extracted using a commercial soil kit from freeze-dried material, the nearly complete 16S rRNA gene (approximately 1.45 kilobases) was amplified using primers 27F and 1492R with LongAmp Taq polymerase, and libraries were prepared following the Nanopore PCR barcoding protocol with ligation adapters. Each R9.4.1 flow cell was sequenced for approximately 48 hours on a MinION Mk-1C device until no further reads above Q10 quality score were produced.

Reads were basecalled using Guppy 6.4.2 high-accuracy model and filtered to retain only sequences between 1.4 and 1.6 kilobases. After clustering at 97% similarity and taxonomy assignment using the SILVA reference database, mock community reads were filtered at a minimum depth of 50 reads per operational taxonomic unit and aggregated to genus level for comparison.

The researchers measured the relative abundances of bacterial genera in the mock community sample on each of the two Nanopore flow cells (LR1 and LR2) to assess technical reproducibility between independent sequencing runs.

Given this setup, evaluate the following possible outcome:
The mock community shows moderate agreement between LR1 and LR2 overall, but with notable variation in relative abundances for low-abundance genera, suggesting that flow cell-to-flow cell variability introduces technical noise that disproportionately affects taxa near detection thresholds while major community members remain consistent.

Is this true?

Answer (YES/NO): NO